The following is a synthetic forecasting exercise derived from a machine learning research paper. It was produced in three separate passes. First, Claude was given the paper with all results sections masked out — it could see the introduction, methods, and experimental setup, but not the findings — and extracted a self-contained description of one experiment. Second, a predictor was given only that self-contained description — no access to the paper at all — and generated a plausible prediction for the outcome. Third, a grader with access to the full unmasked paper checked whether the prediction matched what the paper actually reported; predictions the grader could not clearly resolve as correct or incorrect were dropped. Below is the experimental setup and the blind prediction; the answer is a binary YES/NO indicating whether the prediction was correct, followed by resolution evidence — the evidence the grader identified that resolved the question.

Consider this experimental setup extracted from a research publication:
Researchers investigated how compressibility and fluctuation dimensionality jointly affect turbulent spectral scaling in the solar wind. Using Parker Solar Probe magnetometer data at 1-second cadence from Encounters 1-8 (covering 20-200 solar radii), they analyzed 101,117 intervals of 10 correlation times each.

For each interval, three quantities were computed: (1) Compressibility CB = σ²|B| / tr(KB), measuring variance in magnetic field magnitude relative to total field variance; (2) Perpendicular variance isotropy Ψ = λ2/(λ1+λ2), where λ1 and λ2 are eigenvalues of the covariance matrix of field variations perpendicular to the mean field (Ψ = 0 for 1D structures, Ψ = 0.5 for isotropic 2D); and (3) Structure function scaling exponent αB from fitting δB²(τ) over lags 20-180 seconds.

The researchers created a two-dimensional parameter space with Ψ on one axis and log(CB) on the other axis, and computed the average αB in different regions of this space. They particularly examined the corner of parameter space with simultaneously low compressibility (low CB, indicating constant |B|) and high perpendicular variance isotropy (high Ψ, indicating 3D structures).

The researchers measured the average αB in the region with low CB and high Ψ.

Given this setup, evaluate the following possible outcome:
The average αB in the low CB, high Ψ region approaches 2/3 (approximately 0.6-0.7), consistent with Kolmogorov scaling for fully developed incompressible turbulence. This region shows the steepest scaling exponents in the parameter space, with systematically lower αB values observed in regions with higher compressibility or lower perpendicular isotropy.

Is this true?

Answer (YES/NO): NO